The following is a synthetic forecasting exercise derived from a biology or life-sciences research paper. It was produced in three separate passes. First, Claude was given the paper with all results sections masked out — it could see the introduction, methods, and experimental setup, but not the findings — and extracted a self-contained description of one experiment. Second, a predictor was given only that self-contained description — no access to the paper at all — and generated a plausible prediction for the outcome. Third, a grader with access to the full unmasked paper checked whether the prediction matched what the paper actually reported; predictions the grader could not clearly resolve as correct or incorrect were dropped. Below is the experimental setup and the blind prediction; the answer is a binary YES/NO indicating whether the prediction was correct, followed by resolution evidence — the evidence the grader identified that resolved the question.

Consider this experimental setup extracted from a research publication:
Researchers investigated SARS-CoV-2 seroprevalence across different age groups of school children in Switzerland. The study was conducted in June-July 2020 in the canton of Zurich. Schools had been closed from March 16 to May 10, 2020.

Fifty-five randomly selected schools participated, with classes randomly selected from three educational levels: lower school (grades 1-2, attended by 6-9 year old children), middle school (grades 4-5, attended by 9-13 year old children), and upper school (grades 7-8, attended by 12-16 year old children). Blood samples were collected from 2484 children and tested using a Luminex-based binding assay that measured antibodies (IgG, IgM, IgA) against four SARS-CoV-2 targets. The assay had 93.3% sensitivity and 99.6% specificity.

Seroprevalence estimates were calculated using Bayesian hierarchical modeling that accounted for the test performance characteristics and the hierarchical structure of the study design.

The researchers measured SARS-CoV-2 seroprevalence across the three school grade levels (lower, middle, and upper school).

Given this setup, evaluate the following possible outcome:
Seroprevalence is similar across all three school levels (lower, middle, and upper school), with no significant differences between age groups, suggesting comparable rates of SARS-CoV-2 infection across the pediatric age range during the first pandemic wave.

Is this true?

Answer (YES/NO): NO